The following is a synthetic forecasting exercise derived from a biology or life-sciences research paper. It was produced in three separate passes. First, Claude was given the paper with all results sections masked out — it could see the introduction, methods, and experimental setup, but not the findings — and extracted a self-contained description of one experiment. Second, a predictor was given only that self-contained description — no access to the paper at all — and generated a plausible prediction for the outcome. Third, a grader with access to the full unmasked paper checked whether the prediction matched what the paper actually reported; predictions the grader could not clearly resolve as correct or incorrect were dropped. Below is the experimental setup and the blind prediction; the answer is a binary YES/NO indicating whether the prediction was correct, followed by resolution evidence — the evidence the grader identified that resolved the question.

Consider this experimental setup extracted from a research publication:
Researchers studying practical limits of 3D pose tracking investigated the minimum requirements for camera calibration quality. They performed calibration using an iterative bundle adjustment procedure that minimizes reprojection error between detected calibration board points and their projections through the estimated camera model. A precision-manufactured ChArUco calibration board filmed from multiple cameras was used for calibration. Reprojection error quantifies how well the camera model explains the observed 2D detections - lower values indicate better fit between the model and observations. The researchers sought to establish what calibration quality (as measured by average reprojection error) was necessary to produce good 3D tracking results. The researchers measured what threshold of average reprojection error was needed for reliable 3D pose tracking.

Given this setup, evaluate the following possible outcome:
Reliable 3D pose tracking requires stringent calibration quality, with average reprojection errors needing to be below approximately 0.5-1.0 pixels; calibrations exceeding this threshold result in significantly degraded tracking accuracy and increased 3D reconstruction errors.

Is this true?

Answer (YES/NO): NO